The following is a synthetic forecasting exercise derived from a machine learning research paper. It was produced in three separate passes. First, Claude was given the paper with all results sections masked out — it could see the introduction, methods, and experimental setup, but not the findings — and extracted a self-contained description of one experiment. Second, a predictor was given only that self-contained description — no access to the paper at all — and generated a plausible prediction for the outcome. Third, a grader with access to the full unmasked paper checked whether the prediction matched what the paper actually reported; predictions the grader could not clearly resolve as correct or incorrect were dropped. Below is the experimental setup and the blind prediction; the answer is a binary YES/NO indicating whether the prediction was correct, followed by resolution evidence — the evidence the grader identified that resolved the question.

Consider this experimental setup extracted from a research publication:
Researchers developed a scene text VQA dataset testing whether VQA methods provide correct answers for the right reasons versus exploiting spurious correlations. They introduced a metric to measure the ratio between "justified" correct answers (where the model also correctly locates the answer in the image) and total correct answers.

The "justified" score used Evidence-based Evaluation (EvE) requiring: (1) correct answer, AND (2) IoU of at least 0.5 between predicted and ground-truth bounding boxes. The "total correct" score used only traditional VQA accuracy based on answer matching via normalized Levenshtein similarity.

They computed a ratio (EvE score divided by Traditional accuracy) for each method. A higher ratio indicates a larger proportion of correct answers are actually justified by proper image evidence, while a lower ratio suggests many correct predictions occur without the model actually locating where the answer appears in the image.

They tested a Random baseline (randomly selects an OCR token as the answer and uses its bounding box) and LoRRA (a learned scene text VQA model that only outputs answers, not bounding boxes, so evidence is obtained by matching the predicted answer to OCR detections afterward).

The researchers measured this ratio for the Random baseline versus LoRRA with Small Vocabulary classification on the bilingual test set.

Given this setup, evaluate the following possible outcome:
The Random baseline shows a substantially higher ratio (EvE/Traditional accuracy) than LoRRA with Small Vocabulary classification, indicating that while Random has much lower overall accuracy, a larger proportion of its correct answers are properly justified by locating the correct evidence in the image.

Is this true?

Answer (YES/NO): YES